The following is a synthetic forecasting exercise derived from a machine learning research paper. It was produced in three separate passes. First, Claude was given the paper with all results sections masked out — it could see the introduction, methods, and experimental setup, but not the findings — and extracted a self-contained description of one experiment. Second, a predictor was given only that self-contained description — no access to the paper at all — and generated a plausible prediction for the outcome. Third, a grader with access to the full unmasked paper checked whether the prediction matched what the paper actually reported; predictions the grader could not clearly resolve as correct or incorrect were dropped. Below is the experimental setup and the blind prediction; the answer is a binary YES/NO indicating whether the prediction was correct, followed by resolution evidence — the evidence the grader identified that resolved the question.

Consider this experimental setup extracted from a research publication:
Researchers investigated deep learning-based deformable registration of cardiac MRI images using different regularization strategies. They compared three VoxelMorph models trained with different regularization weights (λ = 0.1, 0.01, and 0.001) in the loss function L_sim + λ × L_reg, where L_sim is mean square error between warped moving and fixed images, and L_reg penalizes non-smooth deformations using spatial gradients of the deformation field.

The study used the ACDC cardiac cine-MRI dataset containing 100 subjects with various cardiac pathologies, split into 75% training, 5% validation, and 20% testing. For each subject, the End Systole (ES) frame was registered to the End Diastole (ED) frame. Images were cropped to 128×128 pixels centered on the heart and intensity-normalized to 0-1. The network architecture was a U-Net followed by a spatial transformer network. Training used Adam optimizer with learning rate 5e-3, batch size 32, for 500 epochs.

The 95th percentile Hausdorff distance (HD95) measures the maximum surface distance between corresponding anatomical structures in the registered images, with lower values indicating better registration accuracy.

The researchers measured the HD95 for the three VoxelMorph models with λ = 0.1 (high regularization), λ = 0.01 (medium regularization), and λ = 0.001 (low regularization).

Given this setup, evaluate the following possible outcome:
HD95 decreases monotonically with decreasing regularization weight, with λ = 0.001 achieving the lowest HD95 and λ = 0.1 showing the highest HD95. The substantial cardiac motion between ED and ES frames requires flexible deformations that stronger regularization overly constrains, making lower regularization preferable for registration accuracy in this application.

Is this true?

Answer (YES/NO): NO